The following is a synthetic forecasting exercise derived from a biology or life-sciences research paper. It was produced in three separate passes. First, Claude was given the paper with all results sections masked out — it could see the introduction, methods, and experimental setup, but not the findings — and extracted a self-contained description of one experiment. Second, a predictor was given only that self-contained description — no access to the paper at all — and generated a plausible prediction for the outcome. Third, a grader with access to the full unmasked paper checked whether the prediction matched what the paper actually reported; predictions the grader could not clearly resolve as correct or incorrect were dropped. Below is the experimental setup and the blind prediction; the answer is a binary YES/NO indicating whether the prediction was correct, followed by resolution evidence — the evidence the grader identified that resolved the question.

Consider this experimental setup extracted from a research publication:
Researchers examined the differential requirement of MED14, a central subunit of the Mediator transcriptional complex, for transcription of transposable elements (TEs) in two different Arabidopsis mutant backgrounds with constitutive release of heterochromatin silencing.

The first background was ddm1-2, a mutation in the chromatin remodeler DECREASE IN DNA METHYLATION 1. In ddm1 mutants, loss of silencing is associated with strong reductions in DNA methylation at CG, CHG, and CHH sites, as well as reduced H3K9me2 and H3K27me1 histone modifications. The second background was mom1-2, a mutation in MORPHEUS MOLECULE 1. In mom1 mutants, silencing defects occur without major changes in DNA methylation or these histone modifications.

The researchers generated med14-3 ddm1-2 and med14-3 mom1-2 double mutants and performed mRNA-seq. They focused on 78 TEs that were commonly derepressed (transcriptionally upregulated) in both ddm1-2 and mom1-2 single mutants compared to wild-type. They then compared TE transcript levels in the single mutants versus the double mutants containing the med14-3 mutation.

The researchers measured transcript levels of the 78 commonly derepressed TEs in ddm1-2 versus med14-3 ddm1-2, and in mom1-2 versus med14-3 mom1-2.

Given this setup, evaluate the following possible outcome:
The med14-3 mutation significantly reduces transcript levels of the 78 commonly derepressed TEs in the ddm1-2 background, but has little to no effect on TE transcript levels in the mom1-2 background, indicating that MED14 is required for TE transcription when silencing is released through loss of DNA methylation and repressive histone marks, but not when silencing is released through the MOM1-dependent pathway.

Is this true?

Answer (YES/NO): NO